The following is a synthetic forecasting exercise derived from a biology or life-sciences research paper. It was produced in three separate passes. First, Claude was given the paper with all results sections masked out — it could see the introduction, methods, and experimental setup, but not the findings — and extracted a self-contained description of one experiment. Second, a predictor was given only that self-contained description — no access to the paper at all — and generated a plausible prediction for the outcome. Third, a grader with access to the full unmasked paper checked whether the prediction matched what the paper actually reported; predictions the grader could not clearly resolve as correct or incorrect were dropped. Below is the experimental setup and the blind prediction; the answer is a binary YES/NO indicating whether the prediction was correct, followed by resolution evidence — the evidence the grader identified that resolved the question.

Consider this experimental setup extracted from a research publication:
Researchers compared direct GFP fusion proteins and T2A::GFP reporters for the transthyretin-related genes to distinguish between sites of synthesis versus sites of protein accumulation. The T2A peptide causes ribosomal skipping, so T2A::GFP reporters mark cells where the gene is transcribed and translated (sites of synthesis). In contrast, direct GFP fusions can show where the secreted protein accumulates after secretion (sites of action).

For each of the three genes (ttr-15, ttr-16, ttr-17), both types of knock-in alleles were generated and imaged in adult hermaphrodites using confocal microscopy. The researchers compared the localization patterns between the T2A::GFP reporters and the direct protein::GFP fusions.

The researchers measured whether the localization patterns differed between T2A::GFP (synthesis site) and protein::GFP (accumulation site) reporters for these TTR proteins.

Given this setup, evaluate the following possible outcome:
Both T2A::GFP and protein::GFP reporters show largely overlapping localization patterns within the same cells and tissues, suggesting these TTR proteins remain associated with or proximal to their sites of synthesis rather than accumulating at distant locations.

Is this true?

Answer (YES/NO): NO